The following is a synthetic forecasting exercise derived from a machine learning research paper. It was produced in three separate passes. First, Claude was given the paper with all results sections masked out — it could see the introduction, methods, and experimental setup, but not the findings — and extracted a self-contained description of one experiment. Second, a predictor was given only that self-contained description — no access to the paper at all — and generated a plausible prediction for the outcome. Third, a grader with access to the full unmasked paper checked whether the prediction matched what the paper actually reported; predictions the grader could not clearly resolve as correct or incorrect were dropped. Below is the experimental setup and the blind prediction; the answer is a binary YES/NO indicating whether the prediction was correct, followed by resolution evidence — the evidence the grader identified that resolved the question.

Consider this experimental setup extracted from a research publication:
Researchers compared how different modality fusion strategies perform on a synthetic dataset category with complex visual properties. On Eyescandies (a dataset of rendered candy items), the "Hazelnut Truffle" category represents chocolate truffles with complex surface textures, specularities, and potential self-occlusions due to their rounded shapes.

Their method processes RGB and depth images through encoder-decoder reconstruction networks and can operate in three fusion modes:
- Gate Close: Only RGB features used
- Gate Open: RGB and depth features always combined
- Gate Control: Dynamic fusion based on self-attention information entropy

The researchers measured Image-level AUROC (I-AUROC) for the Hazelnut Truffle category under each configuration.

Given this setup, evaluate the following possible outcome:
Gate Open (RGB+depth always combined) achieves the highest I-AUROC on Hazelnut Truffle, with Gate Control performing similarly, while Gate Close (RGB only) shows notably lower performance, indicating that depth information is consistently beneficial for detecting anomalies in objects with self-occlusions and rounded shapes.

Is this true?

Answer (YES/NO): NO